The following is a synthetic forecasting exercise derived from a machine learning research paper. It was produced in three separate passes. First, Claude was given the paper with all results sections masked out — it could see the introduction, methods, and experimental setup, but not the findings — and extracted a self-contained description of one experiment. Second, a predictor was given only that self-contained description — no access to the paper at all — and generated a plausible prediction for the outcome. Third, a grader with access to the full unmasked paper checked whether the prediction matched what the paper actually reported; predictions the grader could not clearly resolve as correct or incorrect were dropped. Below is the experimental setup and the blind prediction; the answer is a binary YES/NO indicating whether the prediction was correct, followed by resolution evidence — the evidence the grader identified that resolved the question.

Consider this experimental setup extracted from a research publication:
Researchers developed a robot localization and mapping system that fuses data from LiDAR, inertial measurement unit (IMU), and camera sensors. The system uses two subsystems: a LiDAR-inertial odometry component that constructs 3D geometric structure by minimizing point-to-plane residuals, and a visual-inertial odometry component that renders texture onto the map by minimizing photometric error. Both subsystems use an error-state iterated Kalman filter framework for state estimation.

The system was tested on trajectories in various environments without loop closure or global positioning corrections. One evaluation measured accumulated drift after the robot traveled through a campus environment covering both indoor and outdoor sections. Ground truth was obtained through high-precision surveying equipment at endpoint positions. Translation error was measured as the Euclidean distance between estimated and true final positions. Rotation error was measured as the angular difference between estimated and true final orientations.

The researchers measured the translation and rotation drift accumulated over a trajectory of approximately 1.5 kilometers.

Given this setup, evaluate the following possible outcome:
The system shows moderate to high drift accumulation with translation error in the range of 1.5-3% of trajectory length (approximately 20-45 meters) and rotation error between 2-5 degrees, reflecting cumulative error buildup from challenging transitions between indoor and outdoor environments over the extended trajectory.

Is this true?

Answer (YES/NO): NO